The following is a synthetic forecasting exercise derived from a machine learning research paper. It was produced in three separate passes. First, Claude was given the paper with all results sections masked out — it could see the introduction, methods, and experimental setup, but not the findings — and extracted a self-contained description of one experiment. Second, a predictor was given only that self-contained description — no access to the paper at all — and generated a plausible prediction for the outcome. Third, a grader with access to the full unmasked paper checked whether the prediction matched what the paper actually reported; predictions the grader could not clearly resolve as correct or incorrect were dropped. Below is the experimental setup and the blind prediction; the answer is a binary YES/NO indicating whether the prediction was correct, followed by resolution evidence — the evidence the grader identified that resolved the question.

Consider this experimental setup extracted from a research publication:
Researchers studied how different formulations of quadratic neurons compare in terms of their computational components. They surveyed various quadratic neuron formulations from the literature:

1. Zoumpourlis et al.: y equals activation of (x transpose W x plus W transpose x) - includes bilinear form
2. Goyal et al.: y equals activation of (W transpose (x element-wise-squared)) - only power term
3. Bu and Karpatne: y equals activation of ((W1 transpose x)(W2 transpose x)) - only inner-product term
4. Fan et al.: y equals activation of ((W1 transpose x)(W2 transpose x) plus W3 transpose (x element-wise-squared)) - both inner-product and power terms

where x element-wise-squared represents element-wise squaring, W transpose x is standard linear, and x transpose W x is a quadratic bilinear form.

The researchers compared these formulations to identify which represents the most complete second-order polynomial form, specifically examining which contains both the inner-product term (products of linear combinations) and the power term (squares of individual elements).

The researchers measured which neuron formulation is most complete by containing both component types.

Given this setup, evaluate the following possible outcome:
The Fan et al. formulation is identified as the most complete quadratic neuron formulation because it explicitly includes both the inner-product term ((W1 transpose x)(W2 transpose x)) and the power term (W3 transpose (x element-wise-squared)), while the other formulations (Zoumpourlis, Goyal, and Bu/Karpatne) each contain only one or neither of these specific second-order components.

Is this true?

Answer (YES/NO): YES